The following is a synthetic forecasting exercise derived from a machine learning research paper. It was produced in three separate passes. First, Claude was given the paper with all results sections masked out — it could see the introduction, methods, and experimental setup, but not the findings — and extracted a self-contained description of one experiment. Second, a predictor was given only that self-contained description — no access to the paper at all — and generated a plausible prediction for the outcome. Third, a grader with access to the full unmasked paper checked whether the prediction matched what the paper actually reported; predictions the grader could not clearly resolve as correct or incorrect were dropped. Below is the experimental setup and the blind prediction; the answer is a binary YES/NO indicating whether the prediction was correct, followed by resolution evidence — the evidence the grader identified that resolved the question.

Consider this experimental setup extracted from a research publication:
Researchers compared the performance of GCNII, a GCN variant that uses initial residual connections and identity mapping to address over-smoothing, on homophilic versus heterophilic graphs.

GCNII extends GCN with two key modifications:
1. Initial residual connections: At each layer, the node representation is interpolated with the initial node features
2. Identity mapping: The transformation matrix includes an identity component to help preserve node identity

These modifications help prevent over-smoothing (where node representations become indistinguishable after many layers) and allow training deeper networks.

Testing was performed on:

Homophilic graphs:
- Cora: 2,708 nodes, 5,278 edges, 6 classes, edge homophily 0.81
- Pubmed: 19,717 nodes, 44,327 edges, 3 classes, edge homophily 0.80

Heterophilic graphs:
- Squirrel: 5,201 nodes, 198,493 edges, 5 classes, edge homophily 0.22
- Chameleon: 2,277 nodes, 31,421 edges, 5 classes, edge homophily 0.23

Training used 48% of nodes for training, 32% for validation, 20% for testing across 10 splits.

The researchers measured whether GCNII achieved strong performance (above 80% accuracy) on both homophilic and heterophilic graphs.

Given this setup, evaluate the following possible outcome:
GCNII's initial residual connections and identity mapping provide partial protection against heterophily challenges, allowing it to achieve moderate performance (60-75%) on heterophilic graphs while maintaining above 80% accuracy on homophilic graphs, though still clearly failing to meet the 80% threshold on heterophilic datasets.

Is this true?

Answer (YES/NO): NO